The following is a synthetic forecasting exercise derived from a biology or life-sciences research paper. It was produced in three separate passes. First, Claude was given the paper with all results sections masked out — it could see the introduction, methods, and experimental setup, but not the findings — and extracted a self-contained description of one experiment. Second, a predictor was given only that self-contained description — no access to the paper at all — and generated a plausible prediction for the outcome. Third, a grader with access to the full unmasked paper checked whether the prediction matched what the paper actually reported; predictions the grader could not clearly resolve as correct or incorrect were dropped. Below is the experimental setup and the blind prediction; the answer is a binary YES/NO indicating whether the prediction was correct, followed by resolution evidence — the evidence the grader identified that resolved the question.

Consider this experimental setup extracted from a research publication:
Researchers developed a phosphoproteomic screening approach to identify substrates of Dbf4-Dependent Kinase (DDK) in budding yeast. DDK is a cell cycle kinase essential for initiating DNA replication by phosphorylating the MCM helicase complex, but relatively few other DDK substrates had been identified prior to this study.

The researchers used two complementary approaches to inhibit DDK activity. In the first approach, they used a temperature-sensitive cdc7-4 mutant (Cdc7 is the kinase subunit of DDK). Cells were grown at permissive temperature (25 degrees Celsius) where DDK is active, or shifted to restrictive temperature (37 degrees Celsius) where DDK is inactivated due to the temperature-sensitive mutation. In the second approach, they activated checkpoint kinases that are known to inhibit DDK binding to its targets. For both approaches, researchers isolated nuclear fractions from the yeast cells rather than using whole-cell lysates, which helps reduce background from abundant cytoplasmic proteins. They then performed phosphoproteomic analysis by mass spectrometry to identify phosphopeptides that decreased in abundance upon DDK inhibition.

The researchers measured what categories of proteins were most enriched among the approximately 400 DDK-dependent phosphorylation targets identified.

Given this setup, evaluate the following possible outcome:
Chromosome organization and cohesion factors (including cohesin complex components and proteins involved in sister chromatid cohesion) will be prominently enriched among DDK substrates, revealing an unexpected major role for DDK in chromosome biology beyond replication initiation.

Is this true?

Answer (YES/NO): NO